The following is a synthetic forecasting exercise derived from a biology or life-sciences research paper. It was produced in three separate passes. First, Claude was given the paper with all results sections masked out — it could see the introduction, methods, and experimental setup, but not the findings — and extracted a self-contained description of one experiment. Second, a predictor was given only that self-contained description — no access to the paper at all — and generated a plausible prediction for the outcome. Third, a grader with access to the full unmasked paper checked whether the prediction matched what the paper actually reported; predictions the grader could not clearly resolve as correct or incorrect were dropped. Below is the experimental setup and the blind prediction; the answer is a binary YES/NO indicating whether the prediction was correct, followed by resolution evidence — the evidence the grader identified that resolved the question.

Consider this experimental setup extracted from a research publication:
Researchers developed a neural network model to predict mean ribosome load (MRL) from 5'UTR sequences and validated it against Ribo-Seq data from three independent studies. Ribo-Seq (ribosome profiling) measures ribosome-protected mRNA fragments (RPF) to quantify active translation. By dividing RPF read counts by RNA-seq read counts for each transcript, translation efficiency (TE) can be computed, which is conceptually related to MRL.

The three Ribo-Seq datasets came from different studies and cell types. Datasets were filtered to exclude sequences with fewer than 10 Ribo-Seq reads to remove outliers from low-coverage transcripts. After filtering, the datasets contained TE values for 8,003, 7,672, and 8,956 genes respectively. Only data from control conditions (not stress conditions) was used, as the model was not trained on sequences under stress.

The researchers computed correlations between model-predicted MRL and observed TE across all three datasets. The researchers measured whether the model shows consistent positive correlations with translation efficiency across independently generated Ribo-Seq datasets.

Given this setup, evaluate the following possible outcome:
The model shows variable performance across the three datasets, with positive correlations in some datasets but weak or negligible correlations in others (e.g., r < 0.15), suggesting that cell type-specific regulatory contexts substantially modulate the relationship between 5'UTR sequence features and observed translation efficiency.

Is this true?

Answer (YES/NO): NO